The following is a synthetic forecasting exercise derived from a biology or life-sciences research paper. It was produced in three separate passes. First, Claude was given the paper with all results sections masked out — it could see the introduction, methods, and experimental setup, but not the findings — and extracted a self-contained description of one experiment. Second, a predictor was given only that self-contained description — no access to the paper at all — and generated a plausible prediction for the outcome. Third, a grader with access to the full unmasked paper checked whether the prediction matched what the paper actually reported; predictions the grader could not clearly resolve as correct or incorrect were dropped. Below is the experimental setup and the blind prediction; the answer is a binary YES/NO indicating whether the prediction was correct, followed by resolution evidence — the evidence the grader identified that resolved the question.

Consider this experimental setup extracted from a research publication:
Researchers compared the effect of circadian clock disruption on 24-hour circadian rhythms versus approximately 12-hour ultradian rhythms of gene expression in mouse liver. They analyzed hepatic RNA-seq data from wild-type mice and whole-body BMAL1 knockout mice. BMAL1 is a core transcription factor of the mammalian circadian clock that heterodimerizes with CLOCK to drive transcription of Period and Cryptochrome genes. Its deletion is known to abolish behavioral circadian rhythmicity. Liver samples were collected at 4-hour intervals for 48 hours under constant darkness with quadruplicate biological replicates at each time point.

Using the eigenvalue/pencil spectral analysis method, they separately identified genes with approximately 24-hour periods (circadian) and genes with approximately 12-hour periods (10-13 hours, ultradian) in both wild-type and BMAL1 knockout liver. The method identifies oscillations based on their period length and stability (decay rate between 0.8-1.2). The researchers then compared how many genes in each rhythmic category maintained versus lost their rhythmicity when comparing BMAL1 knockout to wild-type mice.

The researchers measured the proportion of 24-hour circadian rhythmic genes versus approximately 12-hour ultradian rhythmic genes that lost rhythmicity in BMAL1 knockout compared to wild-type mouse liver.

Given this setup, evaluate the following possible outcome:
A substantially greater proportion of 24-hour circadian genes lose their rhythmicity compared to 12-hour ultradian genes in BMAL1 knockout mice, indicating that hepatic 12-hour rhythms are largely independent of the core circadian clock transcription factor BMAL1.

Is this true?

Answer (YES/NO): YES